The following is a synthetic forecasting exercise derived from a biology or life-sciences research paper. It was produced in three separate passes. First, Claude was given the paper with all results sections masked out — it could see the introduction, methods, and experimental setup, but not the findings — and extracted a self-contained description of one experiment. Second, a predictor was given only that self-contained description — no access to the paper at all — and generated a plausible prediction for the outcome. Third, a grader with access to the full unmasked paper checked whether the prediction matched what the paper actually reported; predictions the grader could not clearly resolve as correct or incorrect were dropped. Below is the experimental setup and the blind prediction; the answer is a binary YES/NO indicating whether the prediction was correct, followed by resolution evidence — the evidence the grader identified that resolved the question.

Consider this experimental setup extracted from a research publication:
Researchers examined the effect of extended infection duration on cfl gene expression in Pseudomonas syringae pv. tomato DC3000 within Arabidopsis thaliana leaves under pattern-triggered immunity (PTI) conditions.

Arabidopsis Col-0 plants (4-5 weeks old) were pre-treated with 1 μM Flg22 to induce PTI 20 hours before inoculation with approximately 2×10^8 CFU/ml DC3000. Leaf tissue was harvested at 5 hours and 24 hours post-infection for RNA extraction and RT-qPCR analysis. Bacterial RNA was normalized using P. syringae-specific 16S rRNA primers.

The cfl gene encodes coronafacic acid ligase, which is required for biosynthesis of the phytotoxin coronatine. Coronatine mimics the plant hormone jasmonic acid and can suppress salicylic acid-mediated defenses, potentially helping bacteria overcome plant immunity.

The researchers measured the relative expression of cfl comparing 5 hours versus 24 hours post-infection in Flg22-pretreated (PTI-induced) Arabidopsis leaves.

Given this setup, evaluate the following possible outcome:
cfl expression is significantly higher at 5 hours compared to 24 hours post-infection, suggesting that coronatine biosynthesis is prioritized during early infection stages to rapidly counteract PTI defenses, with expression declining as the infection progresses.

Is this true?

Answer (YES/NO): NO